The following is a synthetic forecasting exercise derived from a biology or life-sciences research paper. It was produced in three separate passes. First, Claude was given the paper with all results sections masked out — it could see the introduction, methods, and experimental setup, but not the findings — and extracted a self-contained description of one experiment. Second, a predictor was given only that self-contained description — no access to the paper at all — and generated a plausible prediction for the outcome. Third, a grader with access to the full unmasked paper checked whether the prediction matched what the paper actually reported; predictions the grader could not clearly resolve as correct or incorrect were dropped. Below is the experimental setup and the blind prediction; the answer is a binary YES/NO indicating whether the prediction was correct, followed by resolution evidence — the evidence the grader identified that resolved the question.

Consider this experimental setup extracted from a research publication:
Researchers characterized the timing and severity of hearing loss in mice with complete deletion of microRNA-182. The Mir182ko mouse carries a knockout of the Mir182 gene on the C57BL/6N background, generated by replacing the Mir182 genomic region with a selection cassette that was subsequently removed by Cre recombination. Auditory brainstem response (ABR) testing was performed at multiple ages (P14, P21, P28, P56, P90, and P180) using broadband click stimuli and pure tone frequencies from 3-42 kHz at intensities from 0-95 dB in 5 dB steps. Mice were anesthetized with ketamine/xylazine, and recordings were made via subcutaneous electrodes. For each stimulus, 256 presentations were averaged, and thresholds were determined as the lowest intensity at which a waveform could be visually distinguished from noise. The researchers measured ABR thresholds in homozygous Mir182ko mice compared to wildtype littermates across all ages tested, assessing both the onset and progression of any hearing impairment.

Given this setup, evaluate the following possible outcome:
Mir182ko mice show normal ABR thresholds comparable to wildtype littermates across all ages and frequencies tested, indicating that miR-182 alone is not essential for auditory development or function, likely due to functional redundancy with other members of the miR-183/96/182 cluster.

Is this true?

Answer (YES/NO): NO